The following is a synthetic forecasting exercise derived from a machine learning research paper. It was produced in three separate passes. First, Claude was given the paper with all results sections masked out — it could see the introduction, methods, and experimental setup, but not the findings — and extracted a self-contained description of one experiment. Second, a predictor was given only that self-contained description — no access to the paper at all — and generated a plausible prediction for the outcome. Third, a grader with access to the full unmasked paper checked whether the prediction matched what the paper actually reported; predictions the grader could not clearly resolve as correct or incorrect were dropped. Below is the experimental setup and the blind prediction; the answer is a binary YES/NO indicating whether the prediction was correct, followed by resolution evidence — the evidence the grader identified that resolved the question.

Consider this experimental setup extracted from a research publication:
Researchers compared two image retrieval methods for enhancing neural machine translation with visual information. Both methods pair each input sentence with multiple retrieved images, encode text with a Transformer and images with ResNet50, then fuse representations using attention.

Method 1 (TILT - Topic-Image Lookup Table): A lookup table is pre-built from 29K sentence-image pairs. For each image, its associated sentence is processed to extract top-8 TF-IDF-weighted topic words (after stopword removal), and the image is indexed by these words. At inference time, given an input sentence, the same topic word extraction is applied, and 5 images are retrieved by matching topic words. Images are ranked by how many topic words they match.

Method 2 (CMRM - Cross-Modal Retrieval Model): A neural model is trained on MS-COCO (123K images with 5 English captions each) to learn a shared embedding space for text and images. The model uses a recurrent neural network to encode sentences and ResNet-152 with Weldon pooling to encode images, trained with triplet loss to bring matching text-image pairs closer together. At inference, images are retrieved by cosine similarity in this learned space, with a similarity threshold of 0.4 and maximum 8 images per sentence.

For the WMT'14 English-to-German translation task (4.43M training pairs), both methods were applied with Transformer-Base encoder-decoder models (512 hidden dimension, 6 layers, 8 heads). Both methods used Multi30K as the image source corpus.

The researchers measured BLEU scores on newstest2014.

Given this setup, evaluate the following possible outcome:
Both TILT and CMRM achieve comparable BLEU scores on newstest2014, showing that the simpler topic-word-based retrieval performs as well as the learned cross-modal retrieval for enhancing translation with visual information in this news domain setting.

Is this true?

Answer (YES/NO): NO